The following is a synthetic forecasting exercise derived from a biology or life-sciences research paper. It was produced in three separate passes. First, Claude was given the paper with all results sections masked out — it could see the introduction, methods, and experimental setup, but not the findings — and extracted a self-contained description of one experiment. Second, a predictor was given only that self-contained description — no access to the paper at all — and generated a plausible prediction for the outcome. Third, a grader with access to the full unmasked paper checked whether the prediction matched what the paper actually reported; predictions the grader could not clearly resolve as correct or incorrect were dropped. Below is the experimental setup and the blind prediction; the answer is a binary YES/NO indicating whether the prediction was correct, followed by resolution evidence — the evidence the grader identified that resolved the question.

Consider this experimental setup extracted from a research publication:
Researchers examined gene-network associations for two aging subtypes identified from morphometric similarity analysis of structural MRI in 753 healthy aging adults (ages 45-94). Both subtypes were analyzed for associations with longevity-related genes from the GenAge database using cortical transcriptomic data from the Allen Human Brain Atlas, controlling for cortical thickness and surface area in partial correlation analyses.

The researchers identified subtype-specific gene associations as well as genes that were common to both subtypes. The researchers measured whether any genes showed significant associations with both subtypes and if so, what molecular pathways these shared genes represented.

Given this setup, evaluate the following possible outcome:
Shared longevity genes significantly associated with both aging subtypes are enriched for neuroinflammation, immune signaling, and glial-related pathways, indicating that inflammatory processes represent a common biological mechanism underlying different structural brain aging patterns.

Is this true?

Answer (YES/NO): NO